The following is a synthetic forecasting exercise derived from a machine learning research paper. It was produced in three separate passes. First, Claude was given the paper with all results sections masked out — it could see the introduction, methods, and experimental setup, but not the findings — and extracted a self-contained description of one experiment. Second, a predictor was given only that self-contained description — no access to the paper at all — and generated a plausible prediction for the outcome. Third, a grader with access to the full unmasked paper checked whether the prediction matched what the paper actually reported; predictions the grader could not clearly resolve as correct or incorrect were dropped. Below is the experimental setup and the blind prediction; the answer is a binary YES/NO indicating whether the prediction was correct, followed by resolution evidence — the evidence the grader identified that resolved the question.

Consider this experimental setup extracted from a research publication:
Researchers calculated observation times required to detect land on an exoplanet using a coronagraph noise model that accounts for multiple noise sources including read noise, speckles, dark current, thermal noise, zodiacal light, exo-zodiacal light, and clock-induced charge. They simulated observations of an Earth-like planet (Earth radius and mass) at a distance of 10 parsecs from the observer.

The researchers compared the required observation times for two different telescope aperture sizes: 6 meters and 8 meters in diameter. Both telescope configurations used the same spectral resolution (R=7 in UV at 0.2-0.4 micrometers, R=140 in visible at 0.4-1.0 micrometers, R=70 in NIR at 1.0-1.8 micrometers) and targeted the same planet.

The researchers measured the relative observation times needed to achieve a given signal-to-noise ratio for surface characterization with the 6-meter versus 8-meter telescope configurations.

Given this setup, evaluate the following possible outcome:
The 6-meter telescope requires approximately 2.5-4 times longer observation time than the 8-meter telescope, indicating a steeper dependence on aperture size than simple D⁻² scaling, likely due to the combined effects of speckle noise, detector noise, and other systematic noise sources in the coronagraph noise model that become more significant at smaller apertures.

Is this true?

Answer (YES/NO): YES